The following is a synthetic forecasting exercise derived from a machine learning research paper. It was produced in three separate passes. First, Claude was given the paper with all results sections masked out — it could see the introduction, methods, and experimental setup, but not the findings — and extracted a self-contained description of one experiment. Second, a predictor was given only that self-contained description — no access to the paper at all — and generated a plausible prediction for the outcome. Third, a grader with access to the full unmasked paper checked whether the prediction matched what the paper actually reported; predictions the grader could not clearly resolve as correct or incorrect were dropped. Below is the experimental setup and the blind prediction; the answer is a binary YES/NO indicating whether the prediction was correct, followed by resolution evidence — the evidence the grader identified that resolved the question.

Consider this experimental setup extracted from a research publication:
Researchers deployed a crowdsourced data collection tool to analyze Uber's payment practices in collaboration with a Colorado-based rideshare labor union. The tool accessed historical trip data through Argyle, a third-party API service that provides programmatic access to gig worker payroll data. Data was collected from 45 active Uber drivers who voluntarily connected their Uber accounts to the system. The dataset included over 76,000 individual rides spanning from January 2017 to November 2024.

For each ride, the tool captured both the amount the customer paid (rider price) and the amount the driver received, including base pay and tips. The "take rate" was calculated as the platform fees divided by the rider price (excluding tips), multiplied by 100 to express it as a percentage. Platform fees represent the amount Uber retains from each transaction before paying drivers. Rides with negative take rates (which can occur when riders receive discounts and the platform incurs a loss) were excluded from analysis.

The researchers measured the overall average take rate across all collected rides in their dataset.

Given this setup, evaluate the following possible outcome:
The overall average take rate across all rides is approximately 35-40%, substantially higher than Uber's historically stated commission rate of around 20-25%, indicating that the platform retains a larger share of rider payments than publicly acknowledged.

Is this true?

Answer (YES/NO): NO